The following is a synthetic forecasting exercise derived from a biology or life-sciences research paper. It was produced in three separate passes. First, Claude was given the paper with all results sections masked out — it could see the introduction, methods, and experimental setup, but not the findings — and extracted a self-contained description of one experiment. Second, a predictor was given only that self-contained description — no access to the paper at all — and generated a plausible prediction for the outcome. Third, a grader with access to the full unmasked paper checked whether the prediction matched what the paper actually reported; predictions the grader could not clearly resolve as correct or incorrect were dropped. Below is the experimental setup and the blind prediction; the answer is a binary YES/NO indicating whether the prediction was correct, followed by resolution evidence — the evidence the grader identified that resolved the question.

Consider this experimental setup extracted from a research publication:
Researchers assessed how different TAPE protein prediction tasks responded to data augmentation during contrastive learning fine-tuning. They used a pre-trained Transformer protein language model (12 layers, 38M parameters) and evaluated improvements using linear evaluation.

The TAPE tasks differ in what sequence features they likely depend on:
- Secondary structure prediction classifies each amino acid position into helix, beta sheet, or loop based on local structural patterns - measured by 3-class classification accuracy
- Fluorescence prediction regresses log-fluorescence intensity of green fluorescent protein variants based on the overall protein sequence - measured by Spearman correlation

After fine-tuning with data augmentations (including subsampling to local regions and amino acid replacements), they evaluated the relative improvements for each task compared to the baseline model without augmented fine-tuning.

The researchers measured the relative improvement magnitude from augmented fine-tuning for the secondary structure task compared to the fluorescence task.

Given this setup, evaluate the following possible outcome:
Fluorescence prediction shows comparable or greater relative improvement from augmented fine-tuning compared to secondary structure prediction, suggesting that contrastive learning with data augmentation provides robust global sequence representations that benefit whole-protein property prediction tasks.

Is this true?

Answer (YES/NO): YES